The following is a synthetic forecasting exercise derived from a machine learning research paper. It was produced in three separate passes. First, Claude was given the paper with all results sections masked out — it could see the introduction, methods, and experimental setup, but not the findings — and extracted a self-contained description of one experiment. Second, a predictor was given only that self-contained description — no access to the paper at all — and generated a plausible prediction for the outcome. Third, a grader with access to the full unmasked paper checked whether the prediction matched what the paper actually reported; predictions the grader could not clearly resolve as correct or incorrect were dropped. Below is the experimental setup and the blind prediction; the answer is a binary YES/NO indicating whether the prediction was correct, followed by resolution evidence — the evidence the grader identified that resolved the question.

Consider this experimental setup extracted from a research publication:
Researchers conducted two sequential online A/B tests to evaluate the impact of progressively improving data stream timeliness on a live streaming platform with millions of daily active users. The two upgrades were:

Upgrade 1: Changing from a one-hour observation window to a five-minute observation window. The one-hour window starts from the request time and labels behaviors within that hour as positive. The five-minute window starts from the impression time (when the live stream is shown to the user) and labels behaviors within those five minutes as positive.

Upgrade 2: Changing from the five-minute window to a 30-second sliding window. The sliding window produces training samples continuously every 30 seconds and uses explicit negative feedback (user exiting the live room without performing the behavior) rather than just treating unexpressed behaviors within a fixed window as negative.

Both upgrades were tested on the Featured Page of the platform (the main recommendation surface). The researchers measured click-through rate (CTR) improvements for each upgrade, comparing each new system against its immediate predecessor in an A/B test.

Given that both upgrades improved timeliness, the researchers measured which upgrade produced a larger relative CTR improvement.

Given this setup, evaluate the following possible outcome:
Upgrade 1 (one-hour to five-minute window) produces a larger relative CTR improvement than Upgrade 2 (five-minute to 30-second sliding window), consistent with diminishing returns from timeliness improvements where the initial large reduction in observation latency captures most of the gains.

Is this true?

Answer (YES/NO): YES